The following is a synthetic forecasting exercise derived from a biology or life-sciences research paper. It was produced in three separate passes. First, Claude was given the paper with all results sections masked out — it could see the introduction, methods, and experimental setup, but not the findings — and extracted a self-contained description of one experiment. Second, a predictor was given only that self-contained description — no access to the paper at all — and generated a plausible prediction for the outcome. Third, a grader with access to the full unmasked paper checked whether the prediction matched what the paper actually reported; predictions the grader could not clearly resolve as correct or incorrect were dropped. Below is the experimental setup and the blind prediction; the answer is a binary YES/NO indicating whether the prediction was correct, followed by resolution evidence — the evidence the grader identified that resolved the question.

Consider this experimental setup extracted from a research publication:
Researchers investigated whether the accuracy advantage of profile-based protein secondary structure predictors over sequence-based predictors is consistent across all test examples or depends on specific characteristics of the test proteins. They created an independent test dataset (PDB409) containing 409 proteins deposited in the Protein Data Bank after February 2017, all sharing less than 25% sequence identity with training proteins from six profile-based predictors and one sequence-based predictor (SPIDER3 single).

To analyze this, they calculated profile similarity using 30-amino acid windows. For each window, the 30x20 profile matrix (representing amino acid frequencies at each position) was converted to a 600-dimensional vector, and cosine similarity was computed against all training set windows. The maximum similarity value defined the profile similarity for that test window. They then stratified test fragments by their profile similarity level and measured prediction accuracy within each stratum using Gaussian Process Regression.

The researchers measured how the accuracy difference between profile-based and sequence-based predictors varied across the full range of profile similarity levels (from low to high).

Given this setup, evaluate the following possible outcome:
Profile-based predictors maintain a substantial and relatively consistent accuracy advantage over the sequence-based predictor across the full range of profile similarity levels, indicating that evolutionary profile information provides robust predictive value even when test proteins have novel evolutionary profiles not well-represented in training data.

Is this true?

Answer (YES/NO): NO